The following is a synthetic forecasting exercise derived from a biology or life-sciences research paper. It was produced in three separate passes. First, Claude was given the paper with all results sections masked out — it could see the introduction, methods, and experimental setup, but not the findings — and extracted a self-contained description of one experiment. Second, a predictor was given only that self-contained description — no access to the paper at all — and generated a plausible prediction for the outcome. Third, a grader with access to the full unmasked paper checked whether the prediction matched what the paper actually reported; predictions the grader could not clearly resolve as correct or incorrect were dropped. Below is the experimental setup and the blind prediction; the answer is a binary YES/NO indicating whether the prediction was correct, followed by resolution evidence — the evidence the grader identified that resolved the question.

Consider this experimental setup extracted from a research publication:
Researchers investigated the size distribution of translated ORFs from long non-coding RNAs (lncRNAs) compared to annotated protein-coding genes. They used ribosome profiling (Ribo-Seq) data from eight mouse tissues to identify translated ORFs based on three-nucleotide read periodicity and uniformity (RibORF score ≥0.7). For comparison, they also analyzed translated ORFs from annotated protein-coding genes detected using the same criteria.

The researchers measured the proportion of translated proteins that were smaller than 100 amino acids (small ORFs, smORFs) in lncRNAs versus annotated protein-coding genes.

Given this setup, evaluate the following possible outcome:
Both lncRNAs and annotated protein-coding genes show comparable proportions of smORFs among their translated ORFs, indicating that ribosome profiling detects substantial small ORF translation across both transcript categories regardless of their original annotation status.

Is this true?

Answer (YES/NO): NO